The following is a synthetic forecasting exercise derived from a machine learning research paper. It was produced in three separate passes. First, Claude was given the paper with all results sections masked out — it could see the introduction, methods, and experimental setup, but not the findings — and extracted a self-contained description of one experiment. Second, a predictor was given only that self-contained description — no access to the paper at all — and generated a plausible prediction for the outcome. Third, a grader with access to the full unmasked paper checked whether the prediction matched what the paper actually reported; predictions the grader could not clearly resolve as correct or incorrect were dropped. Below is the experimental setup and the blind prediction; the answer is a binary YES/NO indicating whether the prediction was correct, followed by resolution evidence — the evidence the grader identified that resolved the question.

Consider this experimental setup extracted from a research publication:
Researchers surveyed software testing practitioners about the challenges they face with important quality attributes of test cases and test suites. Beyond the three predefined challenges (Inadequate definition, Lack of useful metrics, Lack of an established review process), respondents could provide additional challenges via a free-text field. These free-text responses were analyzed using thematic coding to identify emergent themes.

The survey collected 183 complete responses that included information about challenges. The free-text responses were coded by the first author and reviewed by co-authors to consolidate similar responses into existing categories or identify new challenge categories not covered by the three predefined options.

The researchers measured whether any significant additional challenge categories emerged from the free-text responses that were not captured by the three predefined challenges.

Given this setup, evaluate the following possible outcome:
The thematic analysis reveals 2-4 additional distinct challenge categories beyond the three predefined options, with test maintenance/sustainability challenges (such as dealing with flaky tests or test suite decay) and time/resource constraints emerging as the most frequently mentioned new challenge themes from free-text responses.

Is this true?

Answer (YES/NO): NO